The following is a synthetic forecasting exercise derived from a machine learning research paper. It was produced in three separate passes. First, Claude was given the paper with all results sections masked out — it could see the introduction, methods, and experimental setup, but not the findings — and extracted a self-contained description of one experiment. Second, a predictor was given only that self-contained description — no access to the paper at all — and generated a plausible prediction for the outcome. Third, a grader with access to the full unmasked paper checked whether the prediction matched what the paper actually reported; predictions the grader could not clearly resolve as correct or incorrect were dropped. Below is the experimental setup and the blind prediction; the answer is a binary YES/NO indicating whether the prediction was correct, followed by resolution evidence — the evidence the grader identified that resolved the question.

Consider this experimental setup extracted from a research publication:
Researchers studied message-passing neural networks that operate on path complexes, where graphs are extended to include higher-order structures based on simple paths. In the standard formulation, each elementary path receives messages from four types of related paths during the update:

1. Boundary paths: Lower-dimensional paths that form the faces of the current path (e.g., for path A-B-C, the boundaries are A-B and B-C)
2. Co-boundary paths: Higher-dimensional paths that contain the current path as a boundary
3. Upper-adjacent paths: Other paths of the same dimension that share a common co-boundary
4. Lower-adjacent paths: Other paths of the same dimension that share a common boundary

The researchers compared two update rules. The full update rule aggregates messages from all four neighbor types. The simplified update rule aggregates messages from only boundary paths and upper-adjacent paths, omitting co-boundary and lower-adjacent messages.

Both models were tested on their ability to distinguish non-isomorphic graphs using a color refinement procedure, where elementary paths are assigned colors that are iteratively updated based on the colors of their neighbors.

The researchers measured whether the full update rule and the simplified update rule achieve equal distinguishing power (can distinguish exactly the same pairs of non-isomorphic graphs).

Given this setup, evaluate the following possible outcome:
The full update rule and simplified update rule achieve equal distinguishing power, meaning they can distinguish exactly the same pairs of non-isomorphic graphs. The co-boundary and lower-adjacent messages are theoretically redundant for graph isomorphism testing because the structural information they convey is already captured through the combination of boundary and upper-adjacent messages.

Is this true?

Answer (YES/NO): YES